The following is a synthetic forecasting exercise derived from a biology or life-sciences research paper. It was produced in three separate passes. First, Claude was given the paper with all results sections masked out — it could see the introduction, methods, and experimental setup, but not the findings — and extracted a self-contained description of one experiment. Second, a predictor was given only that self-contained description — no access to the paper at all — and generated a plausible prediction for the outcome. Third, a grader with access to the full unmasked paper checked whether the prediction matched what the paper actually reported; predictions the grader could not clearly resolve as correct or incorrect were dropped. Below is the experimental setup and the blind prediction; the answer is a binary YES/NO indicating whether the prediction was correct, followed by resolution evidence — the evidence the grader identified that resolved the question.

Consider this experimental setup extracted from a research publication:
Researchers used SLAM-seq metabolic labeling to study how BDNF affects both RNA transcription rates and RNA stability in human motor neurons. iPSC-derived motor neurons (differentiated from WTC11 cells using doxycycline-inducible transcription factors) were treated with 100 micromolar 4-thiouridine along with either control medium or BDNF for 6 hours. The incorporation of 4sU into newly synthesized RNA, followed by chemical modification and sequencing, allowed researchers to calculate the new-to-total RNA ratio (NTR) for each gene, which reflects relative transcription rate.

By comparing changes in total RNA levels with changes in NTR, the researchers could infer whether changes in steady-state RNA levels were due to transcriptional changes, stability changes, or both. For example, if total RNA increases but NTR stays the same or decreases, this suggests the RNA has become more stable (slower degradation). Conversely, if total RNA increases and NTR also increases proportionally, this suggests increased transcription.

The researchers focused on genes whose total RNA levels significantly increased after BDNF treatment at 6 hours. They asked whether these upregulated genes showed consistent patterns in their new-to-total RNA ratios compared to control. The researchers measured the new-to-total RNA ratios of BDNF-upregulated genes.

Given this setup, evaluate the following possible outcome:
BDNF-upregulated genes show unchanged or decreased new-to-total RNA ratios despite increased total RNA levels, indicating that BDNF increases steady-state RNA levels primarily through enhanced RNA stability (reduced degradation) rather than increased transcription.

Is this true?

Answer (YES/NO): NO